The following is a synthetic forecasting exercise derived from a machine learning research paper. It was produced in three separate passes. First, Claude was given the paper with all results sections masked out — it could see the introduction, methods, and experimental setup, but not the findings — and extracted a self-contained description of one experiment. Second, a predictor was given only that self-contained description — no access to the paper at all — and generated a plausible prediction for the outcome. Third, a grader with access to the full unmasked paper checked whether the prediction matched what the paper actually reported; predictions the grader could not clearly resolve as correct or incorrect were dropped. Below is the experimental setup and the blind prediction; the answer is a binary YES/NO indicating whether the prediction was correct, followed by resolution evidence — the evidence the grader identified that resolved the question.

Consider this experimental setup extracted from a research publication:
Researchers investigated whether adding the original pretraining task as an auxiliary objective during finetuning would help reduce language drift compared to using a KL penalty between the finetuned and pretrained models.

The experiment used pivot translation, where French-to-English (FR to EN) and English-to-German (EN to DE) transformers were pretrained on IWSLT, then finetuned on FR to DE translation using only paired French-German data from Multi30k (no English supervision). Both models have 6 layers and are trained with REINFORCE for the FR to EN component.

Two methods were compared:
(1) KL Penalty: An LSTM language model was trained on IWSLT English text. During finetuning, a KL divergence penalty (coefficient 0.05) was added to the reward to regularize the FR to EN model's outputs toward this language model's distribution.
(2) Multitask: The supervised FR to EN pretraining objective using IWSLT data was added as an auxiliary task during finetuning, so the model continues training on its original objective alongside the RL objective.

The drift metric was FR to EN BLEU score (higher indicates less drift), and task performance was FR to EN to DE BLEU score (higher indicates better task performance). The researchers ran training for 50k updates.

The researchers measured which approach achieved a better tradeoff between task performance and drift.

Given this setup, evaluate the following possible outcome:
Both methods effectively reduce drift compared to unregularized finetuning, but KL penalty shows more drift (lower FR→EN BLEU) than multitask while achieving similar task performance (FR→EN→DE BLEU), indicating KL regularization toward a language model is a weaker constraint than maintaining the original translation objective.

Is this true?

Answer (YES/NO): NO